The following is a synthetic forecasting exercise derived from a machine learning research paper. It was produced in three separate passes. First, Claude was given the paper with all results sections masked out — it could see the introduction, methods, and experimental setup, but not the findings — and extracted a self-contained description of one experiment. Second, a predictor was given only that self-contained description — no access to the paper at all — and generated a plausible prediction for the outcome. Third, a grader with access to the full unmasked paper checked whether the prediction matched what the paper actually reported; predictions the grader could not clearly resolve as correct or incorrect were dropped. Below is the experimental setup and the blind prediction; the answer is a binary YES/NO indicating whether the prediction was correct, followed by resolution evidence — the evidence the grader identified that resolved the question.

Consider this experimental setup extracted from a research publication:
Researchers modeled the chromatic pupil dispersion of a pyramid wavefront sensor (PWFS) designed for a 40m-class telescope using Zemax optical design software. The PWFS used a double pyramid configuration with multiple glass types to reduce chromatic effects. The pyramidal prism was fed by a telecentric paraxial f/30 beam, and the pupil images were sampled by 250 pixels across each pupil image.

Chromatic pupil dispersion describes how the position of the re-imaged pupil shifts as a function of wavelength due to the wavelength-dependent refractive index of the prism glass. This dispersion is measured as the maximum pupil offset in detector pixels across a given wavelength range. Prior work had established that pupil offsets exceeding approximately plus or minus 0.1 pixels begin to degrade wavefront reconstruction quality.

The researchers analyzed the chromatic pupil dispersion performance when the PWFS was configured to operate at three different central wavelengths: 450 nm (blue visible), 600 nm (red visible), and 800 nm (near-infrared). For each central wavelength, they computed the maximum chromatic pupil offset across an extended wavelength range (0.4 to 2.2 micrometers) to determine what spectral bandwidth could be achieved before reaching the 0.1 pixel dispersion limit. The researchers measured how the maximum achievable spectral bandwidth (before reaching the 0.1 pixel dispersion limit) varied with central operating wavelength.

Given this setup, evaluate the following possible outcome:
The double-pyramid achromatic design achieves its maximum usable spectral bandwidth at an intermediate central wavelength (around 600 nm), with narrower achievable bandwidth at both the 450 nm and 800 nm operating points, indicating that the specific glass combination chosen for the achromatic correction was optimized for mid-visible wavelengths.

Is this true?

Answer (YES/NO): NO